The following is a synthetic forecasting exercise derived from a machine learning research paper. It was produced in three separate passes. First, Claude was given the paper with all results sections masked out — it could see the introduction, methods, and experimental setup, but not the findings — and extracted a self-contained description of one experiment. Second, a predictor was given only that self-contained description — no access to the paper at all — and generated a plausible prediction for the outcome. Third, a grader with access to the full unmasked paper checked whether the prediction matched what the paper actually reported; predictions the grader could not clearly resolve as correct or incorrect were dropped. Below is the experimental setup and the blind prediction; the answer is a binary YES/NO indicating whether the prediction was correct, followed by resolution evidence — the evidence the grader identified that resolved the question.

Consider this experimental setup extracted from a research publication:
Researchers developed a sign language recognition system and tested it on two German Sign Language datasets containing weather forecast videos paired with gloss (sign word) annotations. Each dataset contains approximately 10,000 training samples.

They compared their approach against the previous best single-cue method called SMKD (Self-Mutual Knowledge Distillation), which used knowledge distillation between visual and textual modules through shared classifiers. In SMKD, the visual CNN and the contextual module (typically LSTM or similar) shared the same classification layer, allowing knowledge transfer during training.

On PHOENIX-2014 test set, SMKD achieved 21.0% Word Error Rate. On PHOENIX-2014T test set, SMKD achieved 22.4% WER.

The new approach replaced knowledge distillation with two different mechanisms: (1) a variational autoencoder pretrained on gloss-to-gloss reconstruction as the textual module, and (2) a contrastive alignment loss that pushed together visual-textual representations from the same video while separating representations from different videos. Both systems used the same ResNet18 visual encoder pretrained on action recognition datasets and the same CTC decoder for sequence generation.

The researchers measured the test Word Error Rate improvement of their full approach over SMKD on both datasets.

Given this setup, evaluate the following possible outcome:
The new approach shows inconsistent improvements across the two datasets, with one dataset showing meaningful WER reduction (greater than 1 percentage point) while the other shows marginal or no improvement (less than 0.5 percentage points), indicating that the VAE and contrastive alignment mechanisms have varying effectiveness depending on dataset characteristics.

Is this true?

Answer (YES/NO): NO